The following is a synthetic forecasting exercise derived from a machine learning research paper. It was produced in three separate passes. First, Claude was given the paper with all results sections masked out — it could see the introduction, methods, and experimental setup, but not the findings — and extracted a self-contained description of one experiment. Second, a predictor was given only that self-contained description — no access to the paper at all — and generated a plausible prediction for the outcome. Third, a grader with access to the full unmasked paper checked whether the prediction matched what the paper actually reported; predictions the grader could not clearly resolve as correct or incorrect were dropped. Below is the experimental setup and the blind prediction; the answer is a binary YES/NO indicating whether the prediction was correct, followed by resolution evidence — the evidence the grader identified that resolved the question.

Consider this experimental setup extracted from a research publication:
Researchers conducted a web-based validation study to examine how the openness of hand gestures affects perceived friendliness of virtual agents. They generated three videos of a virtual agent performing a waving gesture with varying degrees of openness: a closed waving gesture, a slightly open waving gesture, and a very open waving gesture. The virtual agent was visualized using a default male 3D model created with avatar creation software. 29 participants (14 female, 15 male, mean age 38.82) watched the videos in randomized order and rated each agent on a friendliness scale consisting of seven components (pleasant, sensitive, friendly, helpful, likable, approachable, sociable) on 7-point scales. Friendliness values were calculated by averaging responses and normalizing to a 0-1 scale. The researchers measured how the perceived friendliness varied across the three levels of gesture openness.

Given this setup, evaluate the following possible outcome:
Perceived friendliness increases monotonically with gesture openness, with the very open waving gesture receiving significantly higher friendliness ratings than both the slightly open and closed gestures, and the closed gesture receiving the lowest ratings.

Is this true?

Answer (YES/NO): YES